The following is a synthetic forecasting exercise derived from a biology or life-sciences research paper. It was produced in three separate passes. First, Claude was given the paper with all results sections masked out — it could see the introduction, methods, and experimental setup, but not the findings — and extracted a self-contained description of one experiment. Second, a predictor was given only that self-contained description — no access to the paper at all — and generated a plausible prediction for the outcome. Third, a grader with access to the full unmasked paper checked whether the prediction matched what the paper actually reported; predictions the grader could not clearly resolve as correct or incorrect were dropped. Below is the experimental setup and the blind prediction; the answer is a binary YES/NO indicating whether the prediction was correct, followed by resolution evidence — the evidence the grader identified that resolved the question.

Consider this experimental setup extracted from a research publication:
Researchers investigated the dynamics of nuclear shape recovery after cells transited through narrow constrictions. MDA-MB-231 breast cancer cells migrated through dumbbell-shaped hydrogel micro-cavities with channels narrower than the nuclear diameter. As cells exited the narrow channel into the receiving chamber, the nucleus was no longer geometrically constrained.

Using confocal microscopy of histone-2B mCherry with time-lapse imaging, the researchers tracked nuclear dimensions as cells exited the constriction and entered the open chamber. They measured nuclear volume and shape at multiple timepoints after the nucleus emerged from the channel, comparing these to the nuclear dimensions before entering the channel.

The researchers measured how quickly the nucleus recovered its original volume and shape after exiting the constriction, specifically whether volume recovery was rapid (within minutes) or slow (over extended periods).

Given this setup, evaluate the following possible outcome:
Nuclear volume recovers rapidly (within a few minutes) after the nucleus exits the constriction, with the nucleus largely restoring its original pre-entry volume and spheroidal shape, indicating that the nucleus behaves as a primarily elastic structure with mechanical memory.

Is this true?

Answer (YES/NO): NO